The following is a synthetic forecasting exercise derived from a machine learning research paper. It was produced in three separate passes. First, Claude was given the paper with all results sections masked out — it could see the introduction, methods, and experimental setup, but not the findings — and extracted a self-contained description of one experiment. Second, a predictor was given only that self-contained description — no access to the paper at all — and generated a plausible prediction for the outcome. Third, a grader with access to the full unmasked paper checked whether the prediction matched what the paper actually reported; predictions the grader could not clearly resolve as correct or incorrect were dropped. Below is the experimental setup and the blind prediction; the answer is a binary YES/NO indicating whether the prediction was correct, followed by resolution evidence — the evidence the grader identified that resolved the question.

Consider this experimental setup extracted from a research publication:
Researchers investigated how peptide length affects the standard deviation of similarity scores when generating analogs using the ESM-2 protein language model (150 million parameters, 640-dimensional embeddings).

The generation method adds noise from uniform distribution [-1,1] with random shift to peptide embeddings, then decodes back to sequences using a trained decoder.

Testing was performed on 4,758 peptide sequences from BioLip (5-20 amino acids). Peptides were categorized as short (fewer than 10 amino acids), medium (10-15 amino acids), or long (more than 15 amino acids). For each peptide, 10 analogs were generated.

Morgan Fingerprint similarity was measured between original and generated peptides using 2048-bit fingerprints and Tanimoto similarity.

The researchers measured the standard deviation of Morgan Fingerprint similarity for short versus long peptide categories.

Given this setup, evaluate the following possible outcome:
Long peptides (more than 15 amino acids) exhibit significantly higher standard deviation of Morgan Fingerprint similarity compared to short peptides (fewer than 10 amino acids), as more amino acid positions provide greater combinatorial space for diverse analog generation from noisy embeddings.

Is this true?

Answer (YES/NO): NO